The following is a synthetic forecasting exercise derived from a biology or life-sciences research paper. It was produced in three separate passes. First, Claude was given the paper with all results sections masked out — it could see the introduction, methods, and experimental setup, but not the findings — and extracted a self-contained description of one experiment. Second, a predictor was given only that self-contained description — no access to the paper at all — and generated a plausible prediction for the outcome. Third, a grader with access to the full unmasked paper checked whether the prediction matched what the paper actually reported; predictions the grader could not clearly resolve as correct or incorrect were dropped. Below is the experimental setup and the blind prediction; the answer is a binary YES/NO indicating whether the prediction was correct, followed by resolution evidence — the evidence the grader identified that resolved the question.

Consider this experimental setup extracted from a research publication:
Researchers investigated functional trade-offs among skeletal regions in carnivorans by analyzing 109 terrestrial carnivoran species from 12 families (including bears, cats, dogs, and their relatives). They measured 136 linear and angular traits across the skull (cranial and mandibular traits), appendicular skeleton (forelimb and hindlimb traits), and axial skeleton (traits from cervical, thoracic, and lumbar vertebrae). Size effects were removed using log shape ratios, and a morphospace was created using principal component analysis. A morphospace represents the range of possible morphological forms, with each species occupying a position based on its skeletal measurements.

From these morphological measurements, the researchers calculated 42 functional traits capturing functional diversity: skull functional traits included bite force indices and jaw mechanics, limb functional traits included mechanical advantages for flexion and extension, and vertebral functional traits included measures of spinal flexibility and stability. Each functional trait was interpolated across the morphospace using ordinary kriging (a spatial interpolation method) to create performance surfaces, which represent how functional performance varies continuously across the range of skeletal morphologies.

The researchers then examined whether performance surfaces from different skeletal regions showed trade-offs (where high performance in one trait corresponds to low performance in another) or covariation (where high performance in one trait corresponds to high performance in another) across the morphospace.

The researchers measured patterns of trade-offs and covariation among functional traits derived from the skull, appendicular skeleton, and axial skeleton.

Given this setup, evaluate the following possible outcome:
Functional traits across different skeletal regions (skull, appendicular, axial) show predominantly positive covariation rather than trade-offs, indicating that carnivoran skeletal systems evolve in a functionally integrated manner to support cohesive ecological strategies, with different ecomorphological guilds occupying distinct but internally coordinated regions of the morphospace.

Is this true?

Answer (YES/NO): NO